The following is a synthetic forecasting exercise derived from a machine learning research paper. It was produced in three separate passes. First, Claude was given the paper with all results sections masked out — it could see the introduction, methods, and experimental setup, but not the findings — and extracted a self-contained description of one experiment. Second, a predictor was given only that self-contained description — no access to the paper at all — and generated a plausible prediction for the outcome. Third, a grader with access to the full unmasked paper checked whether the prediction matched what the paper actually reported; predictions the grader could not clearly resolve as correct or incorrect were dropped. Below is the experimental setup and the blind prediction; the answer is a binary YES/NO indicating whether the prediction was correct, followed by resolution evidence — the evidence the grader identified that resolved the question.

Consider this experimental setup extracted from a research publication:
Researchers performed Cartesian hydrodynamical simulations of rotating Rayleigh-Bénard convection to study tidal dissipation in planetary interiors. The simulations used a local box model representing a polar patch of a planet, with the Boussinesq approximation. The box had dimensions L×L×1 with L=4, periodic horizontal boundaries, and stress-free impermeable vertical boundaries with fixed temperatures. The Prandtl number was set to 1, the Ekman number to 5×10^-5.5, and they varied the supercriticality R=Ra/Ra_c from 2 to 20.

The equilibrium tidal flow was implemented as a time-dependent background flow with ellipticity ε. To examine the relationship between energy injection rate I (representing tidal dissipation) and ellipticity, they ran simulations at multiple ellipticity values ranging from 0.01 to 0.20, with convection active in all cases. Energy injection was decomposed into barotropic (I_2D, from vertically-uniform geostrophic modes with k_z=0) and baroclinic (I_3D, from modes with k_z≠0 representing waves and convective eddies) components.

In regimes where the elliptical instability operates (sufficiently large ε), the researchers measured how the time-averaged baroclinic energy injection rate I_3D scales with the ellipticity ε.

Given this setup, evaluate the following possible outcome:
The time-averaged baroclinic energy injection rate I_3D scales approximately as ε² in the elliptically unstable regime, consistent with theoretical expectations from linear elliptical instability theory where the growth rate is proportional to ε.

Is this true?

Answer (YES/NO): NO